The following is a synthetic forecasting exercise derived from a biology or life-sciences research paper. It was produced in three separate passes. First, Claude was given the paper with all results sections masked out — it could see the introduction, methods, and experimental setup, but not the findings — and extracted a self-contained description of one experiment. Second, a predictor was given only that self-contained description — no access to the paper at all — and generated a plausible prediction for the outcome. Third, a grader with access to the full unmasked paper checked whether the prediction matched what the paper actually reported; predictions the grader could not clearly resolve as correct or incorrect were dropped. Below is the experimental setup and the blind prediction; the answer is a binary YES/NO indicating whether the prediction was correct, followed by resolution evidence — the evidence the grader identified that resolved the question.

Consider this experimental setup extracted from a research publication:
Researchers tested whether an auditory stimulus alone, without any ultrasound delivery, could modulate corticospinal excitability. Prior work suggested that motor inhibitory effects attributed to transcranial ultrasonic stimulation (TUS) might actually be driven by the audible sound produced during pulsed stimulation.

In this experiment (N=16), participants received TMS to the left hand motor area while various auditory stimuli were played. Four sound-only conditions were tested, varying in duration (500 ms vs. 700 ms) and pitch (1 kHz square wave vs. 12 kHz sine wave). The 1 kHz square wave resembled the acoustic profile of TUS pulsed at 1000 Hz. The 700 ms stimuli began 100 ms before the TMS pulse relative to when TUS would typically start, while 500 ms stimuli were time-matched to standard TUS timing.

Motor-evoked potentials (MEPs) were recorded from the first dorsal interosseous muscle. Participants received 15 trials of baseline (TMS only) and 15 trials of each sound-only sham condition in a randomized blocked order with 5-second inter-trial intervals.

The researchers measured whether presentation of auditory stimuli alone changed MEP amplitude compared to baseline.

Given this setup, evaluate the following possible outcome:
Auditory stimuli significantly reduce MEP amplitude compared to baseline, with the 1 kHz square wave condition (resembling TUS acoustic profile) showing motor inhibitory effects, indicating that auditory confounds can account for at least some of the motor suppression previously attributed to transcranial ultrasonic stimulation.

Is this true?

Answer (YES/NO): YES